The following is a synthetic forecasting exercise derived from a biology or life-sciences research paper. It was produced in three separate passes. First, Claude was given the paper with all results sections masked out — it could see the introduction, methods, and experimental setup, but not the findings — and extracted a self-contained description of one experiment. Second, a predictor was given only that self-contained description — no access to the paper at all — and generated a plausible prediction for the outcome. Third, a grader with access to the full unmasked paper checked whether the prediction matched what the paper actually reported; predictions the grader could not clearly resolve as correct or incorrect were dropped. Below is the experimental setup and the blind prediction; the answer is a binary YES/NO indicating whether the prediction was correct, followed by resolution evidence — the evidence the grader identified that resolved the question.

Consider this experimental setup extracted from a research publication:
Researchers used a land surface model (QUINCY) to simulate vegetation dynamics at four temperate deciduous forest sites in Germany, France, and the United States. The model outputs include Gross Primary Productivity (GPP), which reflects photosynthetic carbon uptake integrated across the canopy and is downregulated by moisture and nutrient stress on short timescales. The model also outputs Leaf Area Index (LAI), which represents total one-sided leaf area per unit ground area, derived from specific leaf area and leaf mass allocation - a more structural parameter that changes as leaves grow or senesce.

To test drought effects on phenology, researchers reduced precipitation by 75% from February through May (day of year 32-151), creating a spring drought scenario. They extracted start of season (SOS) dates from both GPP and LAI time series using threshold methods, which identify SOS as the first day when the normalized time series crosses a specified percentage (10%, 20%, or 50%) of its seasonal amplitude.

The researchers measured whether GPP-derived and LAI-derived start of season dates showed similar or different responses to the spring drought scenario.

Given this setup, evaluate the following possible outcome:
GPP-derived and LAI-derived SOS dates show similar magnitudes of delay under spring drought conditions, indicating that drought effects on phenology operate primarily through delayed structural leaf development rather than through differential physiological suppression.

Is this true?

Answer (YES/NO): NO